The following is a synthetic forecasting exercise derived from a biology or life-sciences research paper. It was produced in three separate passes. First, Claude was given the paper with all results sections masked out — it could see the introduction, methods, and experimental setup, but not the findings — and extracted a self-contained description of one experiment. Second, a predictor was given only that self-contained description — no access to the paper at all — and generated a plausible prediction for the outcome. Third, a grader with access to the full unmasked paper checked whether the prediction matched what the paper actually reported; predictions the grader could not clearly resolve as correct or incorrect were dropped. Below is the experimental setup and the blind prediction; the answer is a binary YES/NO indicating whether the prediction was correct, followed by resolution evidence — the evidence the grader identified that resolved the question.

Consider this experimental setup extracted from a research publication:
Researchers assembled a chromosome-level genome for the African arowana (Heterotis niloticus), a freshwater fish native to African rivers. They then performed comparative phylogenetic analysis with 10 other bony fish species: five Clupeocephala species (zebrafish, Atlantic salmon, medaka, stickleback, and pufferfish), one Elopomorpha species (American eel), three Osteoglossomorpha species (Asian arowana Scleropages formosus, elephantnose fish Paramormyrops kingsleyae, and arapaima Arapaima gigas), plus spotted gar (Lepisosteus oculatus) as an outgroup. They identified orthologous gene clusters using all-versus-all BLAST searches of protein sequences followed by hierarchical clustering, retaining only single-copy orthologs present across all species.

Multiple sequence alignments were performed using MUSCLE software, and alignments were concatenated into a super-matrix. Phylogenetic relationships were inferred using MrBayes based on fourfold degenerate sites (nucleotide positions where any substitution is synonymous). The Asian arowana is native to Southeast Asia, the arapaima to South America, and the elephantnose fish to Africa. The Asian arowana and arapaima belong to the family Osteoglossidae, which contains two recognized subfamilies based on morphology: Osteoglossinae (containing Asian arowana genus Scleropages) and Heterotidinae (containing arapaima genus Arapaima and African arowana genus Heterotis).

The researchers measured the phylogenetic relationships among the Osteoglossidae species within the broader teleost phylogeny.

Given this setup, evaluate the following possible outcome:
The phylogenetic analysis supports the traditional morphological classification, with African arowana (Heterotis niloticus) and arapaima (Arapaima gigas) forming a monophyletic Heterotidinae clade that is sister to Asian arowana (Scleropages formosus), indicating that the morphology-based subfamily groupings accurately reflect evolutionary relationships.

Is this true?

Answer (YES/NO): YES